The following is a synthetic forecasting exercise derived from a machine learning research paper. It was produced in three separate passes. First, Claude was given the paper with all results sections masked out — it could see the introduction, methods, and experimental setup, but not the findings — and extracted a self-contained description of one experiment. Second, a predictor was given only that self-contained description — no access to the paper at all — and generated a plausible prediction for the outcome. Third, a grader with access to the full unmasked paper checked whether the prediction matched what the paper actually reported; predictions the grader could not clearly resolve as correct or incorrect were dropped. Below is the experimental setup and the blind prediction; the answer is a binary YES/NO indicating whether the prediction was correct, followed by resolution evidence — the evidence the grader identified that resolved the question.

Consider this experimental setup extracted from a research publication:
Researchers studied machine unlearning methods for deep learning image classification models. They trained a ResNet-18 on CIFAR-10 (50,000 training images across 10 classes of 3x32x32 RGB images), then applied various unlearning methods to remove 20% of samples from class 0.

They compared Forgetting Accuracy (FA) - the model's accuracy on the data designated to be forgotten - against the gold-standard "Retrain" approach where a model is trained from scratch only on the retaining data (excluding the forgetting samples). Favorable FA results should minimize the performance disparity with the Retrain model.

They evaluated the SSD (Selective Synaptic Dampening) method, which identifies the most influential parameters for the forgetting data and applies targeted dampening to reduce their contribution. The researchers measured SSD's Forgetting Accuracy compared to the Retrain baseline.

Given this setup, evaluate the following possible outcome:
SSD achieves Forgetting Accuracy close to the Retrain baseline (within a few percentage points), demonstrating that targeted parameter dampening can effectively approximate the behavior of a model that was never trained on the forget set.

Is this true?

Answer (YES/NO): NO